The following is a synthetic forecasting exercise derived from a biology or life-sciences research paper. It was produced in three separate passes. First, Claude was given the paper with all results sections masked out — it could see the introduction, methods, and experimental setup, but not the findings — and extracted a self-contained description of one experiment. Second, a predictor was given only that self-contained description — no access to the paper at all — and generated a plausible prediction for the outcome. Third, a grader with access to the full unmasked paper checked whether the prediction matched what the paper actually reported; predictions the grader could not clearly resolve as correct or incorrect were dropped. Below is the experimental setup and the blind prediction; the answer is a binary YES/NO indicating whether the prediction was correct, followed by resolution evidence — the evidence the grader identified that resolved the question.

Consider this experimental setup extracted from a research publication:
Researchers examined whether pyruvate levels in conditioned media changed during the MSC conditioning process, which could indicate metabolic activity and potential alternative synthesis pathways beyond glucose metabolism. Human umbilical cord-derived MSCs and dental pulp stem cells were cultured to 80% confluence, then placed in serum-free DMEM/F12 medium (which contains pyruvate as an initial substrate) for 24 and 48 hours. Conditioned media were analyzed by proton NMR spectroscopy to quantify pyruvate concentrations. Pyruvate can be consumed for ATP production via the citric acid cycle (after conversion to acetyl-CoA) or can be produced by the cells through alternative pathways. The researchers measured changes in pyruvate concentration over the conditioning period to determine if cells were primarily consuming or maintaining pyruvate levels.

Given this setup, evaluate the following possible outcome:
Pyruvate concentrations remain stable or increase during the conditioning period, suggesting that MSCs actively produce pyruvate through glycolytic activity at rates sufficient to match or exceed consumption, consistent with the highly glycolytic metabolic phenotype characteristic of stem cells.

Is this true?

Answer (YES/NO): NO